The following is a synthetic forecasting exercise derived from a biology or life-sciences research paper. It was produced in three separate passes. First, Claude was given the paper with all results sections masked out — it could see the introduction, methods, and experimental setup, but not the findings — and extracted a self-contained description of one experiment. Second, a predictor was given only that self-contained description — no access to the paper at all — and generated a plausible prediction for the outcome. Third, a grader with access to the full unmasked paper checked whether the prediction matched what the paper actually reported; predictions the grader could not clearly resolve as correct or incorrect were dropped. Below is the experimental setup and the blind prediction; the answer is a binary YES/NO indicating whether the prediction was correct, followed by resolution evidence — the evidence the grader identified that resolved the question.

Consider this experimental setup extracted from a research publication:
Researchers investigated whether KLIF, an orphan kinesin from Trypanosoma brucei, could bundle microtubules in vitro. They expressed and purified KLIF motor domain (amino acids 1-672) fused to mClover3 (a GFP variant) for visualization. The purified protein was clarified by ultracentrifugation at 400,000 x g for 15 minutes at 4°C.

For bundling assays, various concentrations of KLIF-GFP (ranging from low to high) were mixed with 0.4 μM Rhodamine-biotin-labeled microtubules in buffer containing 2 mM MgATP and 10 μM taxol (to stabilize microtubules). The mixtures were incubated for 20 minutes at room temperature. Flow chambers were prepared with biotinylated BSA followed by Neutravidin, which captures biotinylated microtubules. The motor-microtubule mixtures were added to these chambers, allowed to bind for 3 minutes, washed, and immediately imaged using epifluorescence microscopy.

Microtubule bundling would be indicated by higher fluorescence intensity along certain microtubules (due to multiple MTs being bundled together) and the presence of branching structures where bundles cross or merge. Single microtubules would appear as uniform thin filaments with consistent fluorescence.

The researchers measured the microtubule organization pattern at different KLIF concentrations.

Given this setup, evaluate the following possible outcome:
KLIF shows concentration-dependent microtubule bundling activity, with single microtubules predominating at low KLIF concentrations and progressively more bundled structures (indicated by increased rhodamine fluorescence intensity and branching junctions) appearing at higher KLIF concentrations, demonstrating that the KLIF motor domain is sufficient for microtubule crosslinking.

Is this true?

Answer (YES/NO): YES